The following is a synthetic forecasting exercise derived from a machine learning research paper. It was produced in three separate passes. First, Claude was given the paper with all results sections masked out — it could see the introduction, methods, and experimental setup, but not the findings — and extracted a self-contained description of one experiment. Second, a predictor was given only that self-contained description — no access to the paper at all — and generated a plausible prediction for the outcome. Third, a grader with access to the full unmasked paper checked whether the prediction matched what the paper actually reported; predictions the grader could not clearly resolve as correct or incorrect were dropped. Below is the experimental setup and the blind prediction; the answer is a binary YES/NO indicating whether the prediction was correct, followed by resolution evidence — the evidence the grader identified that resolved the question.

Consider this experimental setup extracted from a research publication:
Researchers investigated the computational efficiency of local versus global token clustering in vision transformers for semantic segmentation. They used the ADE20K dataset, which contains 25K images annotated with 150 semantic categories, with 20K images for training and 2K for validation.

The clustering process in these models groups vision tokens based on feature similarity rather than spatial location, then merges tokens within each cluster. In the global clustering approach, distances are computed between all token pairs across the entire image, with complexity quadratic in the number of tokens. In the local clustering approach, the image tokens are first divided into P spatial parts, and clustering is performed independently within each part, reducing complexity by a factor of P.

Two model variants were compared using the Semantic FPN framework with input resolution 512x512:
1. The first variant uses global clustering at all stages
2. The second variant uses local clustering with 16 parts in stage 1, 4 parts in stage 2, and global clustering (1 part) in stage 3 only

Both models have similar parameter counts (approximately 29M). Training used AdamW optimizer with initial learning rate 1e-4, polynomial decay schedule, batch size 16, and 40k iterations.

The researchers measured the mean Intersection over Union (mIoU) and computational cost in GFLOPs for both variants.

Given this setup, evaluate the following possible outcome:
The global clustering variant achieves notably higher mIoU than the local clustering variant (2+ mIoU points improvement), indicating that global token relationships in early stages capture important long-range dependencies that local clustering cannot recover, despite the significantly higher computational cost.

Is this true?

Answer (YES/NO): NO